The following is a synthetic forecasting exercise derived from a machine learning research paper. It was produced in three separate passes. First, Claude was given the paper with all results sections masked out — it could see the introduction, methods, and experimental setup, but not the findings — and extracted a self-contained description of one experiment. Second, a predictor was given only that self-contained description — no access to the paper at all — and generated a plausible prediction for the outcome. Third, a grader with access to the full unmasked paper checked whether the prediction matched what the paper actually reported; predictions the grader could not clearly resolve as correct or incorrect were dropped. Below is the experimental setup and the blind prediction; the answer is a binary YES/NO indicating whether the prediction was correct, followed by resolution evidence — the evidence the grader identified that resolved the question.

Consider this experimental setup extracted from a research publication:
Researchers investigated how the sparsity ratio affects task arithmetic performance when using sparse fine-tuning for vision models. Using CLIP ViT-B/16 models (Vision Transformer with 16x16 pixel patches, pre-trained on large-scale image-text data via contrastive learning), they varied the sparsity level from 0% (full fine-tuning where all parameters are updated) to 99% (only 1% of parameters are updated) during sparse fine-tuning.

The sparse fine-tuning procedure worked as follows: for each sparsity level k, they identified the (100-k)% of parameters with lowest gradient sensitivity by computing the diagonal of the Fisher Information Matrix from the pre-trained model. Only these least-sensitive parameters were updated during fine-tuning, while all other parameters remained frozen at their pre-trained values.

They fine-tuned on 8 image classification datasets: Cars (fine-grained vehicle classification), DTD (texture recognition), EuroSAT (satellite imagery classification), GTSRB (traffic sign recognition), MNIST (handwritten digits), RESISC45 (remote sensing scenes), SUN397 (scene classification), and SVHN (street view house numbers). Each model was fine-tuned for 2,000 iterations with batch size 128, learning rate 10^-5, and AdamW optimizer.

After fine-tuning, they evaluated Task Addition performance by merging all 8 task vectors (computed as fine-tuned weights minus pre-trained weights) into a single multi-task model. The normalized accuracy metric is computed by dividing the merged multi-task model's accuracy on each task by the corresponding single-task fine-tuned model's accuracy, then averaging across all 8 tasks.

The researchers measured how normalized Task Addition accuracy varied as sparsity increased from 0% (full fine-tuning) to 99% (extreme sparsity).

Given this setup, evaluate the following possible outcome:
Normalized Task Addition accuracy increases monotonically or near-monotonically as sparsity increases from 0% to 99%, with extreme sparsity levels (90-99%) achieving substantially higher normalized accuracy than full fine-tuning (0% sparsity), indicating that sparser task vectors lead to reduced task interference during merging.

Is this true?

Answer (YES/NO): NO